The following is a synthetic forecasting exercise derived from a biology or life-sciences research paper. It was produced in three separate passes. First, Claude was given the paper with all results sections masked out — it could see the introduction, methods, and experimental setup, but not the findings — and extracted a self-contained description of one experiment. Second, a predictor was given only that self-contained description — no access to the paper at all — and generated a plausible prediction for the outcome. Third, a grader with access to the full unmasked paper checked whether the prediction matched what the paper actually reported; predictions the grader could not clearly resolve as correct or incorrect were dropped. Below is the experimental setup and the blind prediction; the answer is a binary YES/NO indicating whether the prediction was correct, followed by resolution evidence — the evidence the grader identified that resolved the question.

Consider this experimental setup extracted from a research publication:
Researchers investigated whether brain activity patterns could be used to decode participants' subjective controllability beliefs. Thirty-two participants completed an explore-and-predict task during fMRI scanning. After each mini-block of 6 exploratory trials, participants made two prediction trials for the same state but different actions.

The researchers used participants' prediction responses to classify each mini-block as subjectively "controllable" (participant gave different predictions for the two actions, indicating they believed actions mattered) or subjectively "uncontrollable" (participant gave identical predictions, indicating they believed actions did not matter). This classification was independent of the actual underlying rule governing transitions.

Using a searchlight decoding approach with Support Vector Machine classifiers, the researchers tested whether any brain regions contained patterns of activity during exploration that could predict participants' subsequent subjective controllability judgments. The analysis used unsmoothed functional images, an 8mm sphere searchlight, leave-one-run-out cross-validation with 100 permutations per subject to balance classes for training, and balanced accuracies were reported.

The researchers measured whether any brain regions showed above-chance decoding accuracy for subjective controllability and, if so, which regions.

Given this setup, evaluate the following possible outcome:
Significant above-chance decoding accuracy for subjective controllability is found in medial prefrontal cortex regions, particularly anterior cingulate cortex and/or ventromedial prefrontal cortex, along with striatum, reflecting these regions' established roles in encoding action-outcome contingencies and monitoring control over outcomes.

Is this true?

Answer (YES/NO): NO